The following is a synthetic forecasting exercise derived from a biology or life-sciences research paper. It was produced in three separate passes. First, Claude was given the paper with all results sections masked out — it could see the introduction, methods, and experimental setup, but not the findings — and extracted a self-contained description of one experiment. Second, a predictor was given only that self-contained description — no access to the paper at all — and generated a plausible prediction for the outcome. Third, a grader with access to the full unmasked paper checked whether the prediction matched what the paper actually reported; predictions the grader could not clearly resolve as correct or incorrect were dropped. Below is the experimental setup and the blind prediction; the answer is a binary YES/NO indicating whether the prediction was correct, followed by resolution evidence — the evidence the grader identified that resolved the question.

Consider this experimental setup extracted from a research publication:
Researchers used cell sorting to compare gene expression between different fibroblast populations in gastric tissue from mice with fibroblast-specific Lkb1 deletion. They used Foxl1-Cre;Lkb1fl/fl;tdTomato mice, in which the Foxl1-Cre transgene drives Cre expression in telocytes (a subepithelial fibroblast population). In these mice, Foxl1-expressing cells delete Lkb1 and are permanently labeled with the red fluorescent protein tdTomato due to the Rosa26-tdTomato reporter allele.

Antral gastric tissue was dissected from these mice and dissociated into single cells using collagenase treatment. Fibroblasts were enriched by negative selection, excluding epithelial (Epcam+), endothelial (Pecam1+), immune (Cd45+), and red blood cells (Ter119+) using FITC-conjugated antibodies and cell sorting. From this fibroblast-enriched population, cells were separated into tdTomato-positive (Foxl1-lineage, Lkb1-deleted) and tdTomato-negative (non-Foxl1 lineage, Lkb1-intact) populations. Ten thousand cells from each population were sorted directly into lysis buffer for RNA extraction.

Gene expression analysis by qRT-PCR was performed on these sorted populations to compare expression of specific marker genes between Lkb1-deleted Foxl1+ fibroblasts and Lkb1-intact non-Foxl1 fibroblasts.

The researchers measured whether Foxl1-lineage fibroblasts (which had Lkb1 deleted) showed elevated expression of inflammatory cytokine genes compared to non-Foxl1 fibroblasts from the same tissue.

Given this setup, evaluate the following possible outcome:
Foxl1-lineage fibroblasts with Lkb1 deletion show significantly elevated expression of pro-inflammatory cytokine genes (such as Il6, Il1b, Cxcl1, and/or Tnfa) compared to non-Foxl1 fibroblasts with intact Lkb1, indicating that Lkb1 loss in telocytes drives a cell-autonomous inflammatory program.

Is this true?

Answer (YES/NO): NO